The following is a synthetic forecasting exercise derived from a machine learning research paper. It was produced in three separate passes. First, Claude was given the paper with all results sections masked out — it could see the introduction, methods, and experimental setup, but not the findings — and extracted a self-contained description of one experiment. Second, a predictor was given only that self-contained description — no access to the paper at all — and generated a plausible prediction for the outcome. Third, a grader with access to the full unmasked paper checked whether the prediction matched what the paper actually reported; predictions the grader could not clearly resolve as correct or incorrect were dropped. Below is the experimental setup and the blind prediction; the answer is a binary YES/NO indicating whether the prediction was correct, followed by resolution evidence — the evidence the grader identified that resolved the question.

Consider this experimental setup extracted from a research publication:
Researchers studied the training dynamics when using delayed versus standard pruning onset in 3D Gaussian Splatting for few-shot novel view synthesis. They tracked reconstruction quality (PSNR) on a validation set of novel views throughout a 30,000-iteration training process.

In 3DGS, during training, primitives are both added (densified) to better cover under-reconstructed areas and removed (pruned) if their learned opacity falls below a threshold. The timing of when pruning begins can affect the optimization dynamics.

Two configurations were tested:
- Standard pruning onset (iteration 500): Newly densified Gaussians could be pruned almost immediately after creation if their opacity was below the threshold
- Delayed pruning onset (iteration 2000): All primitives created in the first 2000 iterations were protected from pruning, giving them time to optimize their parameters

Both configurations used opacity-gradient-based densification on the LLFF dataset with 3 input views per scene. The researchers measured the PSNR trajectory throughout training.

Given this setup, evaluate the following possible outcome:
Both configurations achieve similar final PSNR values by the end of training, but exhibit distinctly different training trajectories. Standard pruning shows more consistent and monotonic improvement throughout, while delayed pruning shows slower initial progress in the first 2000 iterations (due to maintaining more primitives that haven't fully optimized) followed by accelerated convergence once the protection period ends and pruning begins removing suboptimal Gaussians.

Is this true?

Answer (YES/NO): NO